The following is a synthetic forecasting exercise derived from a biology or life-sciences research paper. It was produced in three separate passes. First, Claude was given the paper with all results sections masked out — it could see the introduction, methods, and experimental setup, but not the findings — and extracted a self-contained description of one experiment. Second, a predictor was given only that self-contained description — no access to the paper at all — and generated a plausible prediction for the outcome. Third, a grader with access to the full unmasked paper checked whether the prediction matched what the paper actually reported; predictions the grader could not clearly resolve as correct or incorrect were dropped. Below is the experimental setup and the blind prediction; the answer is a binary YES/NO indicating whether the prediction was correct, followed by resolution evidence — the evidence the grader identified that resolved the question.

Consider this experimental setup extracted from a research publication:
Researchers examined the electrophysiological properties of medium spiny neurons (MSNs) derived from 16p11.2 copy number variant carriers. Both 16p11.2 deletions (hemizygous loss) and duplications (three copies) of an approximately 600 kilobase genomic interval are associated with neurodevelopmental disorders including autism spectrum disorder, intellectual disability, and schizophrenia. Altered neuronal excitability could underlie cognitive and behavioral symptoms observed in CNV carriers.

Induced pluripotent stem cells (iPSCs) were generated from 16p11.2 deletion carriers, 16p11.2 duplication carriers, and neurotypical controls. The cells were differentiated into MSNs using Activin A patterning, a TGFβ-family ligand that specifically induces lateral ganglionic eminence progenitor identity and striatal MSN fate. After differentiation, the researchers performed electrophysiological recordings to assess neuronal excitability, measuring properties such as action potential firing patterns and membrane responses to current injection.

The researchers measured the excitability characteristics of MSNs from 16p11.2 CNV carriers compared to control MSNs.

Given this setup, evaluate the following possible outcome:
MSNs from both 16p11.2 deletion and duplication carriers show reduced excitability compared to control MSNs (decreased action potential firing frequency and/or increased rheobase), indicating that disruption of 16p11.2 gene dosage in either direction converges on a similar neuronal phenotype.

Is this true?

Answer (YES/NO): NO